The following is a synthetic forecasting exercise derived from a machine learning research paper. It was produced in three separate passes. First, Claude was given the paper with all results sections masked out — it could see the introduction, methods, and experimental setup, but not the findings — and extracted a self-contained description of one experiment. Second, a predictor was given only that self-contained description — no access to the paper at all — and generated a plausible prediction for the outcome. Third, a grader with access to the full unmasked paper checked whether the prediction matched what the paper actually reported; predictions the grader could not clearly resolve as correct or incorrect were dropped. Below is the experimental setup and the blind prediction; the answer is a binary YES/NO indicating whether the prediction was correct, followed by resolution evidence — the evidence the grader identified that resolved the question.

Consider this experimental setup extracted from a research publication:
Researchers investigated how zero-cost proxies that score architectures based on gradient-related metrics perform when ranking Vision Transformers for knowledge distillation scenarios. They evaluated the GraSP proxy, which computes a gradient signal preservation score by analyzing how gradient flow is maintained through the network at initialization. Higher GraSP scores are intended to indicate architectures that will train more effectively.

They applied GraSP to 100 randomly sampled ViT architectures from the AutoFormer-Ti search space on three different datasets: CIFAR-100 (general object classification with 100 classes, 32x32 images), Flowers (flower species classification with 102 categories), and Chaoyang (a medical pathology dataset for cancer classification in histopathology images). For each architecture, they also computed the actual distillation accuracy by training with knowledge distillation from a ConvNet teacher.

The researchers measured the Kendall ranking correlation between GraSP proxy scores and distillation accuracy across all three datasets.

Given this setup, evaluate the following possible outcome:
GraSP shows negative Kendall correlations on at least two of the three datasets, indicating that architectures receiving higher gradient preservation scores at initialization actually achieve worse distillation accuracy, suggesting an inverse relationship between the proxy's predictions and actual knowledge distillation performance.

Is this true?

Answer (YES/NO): YES